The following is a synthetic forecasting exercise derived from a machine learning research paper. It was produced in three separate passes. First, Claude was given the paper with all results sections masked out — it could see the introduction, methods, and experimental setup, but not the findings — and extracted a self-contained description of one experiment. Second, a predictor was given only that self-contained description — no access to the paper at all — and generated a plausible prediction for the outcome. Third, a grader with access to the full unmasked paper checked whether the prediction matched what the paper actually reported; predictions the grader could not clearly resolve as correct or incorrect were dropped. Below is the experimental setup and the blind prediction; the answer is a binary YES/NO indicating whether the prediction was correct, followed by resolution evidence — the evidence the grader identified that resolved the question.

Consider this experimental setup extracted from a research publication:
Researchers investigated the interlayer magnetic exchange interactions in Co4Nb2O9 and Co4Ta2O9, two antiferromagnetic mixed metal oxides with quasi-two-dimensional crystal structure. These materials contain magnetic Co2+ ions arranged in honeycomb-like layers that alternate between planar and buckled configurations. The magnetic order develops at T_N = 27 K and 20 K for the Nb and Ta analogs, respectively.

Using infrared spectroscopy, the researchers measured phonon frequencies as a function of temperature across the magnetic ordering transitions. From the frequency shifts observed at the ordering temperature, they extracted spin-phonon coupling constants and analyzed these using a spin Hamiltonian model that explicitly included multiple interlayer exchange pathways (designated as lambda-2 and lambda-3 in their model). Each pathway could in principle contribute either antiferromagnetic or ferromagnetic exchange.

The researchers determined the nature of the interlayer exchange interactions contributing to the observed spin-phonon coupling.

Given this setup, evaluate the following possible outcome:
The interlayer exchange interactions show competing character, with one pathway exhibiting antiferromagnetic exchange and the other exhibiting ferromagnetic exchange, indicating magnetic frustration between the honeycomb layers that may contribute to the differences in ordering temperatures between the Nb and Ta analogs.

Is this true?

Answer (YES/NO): YES